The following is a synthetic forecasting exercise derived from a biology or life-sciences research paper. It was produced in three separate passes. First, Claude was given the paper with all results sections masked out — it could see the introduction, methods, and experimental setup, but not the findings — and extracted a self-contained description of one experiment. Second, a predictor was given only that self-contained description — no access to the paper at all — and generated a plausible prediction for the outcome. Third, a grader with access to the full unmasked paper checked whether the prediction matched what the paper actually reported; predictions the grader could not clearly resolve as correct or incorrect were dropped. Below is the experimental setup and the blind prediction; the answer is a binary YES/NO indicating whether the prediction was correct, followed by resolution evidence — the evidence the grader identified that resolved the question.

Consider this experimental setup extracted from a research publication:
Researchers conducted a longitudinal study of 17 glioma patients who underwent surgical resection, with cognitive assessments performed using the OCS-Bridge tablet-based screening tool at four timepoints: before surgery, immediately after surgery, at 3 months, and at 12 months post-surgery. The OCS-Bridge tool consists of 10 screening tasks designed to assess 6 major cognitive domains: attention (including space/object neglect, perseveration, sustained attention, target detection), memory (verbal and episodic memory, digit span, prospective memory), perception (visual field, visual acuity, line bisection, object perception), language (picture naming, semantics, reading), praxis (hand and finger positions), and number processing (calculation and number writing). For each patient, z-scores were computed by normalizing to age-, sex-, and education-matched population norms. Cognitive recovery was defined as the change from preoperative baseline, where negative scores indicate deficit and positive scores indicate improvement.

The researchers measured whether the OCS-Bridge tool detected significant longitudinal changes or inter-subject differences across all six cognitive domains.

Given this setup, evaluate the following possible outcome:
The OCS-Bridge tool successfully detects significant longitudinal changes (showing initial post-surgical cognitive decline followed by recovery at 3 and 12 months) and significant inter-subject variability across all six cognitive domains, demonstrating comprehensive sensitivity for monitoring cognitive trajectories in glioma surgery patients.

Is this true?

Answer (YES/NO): NO